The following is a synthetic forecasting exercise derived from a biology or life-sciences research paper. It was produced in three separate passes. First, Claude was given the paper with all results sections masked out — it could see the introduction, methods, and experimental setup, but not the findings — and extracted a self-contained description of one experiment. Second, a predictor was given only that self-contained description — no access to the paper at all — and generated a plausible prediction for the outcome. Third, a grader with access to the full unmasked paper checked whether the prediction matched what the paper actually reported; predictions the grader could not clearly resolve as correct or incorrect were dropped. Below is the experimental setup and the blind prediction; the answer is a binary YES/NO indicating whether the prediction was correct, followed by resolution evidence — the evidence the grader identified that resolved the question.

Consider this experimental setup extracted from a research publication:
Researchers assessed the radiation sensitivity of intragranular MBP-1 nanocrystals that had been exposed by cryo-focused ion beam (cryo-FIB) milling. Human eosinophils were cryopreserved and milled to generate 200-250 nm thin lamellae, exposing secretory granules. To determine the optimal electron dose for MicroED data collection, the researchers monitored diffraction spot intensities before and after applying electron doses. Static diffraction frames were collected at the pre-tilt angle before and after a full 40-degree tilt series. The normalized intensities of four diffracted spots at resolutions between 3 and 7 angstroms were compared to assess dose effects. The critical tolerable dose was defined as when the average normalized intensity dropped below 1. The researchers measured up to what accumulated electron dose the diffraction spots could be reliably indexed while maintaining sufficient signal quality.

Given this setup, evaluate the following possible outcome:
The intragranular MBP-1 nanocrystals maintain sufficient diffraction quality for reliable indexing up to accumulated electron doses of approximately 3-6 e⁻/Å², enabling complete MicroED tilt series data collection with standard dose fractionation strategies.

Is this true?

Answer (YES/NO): NO